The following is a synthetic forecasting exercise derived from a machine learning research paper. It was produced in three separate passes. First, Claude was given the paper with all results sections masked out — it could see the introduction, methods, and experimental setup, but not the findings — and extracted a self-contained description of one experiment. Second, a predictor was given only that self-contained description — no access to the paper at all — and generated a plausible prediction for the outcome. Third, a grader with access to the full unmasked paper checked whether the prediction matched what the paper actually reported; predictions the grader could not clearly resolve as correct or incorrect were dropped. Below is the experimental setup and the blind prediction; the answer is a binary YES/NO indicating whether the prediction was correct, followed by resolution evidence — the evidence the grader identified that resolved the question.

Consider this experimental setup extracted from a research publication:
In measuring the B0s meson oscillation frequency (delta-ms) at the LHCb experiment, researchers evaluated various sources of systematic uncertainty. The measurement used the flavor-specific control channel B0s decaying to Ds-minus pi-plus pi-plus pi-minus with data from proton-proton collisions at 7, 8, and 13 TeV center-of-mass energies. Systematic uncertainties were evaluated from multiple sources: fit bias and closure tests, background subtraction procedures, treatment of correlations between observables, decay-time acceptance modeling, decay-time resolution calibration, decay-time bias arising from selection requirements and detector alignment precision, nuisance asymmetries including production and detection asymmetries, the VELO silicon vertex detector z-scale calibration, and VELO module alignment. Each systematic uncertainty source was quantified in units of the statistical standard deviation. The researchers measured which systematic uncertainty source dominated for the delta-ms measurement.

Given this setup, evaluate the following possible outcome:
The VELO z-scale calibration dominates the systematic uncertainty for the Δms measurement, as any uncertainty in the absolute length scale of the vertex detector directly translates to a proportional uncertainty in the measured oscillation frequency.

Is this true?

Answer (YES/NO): NO